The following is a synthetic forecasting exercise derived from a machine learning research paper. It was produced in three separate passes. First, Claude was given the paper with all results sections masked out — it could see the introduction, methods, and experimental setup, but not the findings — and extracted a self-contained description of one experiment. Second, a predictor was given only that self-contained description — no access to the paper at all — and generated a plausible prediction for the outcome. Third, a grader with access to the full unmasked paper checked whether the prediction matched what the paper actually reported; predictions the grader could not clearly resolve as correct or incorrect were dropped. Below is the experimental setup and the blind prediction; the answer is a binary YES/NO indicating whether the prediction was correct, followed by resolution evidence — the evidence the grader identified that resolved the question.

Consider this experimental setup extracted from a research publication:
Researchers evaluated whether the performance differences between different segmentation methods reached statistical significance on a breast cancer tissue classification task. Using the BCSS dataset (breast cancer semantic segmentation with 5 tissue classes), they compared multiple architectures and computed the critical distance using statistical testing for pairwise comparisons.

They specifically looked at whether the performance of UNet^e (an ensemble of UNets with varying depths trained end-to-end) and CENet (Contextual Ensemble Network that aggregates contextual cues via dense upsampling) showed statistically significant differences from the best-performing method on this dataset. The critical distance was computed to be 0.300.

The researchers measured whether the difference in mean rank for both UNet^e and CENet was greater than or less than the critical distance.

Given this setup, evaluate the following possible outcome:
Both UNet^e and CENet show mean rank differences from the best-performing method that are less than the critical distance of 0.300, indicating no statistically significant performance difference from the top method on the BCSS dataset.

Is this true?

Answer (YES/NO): YES